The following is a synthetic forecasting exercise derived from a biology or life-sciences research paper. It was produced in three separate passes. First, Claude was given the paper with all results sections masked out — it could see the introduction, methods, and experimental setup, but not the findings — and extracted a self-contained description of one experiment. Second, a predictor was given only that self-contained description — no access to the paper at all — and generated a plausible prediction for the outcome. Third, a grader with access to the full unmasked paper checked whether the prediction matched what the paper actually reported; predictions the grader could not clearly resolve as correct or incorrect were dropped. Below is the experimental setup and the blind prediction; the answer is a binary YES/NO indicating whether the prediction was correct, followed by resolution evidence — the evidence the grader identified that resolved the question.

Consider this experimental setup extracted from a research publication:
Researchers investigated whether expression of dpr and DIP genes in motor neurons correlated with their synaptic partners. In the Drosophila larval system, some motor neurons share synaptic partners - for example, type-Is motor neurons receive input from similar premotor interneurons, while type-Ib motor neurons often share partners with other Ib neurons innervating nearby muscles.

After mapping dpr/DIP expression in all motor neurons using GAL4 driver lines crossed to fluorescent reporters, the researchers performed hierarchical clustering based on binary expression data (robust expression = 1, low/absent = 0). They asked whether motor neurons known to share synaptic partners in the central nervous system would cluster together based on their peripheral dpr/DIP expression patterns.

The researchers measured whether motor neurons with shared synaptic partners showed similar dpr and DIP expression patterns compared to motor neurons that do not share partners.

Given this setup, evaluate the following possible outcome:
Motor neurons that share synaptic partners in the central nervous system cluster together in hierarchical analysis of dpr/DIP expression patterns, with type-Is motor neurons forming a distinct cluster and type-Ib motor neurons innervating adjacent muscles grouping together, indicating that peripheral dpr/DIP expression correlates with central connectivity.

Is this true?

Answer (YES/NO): NO